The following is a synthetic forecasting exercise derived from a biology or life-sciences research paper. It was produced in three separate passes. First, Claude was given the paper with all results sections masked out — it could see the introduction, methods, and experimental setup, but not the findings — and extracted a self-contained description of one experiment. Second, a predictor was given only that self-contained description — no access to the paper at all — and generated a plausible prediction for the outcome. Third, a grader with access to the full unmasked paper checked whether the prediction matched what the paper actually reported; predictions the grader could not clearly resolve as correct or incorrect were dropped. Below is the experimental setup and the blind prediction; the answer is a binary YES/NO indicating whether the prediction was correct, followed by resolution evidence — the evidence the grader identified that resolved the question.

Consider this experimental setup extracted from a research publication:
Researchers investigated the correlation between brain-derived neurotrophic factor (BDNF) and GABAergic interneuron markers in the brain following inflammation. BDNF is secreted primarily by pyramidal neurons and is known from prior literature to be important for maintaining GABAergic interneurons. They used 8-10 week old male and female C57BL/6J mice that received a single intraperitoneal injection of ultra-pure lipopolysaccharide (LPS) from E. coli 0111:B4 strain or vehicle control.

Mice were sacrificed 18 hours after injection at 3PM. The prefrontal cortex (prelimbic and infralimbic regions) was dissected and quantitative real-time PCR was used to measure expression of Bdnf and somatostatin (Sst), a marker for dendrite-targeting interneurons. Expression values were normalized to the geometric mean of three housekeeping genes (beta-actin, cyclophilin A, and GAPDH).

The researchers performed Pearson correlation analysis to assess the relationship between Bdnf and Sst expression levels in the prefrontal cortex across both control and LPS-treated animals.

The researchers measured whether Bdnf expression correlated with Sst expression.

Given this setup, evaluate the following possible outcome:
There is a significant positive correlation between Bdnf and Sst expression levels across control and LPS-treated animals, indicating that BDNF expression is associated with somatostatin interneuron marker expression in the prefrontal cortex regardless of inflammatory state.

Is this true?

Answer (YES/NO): YES